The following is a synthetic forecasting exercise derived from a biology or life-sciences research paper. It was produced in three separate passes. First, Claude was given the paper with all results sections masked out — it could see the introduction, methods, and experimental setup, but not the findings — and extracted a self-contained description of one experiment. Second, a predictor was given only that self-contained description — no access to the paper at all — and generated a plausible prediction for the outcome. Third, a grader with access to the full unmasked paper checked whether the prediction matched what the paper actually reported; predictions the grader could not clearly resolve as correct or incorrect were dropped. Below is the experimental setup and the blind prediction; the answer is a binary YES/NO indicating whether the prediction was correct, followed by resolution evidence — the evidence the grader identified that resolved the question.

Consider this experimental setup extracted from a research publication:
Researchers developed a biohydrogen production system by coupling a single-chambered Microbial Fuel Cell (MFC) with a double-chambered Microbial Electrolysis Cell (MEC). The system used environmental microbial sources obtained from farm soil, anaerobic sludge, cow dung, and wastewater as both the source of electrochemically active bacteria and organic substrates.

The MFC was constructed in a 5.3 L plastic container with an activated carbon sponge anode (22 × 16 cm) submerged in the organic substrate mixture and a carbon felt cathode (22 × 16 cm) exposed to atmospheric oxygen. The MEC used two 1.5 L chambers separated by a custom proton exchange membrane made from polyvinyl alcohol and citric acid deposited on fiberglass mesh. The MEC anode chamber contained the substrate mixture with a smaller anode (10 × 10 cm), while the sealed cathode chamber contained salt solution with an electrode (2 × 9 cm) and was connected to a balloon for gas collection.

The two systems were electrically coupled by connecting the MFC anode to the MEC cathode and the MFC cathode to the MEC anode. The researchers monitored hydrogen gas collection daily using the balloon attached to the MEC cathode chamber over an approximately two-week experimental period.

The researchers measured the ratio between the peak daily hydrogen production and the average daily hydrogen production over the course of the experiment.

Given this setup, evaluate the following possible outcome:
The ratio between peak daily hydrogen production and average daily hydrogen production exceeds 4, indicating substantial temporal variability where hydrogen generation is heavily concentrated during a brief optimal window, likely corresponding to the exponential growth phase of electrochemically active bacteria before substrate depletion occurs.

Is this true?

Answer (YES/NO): YES